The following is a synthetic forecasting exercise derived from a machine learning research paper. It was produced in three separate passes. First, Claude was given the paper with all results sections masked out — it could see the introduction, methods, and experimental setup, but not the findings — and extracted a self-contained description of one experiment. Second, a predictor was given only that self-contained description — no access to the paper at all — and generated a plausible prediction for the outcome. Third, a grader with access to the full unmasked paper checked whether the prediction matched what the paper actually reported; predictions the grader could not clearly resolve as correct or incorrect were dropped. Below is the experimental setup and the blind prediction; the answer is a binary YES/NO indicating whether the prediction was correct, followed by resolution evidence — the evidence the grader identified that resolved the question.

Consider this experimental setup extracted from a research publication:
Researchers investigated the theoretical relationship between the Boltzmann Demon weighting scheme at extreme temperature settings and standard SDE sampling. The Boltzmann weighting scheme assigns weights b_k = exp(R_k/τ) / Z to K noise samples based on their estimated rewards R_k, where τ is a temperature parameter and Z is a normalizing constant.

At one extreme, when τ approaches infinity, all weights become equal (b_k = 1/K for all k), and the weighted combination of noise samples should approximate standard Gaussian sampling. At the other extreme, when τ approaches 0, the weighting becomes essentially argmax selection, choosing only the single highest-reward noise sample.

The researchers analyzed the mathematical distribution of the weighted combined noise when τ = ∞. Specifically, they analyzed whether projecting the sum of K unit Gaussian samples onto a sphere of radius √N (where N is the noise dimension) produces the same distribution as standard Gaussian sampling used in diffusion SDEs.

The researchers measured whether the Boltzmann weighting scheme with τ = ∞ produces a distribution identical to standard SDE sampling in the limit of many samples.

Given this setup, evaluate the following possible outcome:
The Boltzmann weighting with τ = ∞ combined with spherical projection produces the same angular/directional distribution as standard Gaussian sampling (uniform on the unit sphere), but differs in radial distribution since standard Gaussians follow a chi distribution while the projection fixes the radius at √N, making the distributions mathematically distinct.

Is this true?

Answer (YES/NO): NO